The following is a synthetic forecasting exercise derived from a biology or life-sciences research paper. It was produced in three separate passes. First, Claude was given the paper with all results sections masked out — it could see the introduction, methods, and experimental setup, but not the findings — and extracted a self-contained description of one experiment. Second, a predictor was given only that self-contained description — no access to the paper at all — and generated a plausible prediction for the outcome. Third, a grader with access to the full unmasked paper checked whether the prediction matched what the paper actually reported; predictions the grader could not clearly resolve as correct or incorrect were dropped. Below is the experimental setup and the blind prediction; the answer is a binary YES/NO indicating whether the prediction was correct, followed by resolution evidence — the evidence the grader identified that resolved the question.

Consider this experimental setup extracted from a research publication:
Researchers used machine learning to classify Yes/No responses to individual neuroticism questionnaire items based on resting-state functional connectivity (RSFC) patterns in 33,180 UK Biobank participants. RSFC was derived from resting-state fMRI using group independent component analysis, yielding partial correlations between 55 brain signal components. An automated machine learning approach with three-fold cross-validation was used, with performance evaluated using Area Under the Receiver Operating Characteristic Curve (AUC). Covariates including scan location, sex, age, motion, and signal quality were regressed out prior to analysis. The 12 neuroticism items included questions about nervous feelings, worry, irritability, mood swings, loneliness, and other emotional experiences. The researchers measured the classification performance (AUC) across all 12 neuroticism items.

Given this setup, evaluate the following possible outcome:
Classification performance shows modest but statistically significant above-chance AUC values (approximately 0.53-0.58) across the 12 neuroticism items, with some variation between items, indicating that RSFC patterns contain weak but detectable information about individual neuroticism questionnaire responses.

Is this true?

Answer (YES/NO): NO